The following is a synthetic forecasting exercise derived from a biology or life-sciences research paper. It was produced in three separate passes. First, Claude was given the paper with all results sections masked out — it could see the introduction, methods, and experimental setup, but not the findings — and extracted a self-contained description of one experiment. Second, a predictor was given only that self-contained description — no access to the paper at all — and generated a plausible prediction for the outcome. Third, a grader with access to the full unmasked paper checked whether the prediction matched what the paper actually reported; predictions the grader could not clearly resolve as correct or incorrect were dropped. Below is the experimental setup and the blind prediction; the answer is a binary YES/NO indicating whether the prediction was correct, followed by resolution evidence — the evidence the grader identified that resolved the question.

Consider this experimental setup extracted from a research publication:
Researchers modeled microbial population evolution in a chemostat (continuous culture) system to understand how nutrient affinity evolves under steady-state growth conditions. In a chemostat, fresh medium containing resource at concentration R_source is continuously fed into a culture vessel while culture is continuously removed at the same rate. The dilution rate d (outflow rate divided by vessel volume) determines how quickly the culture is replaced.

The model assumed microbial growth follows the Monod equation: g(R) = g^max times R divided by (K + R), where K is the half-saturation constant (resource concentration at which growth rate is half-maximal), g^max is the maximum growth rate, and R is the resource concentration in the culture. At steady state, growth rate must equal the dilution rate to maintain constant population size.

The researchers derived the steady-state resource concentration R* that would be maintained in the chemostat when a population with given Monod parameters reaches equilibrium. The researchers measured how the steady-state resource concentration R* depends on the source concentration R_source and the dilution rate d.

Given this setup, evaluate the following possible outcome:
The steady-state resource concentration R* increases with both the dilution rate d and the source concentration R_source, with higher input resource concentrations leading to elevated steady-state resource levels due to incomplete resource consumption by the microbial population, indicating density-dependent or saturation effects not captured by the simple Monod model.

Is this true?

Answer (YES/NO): NO